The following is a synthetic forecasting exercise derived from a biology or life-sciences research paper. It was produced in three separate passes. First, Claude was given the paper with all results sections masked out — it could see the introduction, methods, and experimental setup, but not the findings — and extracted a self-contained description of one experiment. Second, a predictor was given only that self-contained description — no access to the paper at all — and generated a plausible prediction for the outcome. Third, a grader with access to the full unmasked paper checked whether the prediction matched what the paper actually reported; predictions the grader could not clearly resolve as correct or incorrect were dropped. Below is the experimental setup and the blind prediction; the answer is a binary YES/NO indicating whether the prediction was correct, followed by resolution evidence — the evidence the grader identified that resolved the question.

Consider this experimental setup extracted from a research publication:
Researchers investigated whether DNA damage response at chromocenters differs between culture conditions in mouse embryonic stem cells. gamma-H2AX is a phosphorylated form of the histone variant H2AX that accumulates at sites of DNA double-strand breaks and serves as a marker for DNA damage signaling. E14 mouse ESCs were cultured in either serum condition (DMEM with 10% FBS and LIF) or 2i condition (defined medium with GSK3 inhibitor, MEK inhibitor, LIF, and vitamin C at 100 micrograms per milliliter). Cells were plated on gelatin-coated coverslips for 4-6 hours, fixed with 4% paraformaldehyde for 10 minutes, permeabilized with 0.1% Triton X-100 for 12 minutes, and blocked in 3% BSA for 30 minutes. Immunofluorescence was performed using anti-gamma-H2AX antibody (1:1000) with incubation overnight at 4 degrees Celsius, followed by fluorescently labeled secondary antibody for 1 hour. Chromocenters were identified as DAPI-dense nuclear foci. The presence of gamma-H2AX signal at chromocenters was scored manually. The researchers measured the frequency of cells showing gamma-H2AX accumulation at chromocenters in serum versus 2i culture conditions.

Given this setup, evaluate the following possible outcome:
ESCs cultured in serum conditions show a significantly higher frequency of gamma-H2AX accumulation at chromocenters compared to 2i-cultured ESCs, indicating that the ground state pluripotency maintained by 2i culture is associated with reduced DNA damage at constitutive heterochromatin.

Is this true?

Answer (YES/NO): NO